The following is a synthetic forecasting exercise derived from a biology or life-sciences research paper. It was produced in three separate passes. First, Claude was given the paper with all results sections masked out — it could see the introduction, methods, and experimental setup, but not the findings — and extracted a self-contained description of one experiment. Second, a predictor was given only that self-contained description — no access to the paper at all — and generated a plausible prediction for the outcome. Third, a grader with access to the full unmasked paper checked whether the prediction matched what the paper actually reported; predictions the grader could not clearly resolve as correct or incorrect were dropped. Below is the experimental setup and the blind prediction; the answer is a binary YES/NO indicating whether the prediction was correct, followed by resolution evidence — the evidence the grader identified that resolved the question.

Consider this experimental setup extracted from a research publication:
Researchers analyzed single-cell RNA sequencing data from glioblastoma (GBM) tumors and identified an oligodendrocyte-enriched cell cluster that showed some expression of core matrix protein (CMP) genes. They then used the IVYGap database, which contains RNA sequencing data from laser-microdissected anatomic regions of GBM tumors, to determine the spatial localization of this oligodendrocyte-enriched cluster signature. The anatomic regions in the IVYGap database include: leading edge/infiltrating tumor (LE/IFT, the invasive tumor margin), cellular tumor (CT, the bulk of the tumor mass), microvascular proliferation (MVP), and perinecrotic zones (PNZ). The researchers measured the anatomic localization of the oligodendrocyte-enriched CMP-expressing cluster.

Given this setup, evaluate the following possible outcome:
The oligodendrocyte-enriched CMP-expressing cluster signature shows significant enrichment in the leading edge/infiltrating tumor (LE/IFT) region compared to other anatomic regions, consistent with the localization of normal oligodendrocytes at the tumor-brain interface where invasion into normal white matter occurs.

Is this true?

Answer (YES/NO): YES